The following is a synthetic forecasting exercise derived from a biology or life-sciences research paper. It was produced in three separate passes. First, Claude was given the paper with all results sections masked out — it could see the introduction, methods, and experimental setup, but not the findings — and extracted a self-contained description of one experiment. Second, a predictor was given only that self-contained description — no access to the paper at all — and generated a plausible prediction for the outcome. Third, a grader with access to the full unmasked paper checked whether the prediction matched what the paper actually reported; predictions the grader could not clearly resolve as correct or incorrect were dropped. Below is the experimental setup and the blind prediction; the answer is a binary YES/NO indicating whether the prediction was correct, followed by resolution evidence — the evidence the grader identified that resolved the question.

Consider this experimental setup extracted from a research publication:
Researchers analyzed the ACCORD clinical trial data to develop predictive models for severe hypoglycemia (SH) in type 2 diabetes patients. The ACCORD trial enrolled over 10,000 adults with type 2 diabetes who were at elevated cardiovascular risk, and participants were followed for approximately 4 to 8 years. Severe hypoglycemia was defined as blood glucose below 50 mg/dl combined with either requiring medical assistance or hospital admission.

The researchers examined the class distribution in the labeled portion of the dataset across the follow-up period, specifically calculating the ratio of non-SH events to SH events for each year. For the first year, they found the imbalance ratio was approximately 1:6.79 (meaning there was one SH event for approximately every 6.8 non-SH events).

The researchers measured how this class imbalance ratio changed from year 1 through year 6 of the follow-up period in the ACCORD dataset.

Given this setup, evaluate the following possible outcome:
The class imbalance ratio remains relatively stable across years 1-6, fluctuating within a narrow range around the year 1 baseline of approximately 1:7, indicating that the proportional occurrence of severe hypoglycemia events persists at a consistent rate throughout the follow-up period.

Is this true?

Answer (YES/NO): NO